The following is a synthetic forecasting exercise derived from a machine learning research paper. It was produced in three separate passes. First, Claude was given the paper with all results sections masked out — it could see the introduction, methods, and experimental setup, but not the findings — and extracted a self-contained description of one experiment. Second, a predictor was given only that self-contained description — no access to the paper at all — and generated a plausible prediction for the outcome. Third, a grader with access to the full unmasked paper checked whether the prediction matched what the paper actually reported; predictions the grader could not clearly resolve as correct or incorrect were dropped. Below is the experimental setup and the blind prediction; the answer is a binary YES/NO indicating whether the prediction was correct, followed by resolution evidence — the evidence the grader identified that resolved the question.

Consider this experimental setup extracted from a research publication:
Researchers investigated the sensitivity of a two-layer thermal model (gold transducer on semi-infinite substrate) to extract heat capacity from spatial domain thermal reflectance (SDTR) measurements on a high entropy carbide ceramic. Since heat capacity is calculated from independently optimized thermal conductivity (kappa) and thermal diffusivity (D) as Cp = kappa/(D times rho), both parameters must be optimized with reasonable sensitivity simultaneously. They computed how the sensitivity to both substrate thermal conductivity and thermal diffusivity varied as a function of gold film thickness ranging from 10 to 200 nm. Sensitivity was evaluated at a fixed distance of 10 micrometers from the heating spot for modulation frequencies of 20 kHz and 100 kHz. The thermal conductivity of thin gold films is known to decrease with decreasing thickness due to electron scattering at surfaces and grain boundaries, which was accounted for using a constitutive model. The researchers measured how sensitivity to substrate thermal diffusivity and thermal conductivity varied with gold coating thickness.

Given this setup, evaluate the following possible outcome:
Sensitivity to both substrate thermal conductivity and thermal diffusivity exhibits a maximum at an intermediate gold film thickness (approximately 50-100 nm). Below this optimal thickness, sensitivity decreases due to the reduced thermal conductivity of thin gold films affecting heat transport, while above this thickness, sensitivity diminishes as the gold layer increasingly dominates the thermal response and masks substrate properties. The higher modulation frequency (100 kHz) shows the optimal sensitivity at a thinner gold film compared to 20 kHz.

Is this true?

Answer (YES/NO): NO